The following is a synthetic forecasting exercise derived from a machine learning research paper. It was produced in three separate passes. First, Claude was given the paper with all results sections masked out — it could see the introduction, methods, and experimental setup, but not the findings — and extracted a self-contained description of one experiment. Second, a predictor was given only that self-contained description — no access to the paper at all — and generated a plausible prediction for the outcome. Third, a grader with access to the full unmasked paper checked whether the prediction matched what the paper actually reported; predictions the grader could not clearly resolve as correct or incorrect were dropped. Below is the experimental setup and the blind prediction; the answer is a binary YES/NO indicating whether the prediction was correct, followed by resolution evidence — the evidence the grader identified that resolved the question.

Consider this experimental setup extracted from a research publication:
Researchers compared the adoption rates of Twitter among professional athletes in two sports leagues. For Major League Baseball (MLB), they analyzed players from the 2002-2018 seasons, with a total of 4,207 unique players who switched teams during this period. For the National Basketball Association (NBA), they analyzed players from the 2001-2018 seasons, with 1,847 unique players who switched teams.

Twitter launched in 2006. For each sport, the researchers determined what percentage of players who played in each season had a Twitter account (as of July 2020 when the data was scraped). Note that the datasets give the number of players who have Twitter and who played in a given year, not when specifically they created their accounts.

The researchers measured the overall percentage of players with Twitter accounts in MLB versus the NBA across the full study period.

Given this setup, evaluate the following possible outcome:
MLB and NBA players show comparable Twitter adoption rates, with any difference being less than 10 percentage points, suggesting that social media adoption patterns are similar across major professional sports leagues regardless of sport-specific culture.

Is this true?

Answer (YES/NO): NO